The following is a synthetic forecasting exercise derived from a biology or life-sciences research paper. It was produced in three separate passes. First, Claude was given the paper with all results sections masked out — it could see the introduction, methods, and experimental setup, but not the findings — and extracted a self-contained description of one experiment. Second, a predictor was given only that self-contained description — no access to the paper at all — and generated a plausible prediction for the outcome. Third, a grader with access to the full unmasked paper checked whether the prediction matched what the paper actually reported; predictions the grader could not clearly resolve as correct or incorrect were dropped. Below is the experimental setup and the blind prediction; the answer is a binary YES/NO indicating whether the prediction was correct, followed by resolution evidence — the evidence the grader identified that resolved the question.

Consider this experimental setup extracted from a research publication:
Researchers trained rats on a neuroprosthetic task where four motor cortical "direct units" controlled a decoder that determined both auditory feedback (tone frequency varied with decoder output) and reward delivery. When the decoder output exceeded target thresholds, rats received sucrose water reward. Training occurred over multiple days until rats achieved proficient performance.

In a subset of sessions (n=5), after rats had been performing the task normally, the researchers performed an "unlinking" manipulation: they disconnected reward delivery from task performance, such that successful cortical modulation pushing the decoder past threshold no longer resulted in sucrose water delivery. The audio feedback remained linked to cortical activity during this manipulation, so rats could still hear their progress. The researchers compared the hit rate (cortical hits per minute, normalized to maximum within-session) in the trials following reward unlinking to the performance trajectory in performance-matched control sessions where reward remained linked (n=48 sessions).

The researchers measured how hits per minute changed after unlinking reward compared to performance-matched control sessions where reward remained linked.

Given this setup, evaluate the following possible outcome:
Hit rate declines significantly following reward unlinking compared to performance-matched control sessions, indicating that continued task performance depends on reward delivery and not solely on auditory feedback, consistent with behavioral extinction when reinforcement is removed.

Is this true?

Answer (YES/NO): YES